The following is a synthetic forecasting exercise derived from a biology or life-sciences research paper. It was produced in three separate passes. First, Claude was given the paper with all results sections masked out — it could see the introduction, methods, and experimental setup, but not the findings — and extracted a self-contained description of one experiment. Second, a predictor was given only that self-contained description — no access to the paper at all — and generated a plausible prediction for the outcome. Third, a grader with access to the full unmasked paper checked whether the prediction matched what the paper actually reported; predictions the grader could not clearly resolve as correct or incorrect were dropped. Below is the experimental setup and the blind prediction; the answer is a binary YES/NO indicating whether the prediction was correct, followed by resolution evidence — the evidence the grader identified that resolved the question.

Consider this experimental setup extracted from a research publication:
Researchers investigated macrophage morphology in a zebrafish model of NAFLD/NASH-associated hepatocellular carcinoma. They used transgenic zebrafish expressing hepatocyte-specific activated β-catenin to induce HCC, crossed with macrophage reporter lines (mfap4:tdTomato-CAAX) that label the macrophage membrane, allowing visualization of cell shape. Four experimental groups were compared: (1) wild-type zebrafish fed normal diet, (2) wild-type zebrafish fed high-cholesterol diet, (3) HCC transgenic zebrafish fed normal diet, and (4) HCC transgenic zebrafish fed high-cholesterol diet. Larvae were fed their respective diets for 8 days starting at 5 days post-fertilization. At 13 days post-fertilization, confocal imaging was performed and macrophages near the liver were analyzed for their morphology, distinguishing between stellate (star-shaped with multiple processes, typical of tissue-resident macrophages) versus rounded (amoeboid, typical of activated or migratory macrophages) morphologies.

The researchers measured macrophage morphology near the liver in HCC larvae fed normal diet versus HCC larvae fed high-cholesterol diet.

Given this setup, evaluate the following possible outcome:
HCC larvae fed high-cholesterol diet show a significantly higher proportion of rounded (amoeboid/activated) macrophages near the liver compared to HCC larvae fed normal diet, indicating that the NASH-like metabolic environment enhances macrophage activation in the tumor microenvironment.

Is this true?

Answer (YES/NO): YES